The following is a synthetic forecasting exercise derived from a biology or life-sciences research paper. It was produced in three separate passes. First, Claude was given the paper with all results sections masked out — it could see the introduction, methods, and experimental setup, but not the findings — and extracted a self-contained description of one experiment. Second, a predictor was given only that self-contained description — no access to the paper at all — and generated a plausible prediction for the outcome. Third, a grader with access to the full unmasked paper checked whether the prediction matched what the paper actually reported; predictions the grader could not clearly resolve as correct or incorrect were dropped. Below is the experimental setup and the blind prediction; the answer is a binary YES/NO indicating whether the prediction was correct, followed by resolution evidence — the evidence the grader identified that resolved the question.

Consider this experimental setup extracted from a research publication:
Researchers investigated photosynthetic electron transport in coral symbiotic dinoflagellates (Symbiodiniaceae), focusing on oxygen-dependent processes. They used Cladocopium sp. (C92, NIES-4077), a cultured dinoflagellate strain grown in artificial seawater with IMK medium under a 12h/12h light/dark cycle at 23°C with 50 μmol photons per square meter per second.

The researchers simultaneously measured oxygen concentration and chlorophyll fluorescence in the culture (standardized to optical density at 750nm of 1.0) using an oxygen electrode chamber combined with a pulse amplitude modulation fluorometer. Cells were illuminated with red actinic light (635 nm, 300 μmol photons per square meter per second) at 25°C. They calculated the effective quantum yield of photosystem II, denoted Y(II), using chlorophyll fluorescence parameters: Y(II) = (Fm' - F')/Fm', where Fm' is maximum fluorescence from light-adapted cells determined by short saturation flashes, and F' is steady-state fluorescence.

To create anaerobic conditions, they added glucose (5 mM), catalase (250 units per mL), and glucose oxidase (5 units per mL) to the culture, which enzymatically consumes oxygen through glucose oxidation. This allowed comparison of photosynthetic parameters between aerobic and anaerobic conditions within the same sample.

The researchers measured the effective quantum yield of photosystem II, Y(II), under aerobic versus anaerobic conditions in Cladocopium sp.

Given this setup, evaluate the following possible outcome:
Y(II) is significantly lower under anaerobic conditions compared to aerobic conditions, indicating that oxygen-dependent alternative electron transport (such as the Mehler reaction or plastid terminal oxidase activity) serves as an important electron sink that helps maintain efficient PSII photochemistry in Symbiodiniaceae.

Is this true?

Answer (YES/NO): YES